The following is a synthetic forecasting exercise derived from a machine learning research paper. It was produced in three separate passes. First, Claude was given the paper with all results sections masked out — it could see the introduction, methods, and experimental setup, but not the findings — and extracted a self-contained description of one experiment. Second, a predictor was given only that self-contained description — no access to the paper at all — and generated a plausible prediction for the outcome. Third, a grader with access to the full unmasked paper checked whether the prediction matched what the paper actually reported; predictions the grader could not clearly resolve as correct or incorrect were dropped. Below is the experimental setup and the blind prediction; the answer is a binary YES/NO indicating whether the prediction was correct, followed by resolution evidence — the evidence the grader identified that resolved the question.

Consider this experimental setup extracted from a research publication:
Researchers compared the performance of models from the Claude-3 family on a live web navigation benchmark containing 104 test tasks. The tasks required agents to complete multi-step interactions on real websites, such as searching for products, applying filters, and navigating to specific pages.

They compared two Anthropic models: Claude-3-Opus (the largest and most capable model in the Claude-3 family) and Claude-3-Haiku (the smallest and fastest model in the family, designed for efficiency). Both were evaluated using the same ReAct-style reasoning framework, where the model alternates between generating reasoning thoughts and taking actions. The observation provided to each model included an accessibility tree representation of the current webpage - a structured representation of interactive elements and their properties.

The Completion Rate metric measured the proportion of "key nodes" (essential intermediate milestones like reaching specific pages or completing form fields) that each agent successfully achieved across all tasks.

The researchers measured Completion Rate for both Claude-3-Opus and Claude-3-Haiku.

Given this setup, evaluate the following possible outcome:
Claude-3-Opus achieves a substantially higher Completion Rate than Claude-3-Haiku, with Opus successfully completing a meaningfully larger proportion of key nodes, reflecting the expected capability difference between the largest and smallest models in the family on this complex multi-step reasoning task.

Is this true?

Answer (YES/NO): YES